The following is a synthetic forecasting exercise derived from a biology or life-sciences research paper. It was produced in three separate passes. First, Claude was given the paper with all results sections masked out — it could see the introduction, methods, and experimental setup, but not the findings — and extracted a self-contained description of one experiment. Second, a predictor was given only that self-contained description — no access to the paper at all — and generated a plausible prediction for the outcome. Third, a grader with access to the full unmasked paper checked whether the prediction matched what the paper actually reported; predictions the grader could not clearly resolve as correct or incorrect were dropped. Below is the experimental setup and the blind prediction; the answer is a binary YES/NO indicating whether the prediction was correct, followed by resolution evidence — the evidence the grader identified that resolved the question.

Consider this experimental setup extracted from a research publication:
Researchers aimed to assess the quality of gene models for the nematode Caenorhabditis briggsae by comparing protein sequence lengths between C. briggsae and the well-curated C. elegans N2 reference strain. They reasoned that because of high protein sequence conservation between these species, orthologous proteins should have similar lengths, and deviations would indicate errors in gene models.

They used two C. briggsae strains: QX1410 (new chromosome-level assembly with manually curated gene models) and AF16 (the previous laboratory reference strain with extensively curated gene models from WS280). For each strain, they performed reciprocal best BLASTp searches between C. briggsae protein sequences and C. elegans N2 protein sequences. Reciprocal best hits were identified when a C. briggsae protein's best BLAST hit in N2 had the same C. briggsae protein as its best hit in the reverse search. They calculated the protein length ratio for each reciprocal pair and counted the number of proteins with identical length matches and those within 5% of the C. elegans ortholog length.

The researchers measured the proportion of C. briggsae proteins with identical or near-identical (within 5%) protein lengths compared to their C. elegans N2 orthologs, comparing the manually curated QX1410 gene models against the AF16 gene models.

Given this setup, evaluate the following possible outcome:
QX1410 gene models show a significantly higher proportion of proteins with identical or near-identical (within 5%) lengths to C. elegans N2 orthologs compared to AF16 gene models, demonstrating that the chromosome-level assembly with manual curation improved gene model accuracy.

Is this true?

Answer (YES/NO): NO